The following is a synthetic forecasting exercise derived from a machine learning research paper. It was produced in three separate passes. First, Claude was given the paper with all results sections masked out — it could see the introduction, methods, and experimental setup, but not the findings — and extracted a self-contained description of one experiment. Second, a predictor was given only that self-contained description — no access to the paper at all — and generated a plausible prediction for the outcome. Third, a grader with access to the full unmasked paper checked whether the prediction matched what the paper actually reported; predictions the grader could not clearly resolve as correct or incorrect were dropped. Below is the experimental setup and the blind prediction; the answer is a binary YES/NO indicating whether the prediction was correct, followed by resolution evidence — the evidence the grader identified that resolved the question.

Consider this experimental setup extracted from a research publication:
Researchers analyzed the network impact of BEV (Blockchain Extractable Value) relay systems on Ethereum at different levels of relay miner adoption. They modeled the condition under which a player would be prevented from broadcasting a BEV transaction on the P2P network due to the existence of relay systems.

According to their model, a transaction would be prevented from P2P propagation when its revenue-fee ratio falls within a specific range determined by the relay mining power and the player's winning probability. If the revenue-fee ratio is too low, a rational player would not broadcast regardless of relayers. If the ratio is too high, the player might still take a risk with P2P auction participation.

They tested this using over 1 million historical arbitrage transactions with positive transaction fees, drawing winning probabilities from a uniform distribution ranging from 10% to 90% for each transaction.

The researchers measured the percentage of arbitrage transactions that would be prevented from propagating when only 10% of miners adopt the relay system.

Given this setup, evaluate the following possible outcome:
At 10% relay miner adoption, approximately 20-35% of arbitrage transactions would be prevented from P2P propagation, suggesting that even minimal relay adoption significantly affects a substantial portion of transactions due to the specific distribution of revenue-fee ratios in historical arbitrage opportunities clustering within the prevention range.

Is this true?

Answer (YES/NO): NO